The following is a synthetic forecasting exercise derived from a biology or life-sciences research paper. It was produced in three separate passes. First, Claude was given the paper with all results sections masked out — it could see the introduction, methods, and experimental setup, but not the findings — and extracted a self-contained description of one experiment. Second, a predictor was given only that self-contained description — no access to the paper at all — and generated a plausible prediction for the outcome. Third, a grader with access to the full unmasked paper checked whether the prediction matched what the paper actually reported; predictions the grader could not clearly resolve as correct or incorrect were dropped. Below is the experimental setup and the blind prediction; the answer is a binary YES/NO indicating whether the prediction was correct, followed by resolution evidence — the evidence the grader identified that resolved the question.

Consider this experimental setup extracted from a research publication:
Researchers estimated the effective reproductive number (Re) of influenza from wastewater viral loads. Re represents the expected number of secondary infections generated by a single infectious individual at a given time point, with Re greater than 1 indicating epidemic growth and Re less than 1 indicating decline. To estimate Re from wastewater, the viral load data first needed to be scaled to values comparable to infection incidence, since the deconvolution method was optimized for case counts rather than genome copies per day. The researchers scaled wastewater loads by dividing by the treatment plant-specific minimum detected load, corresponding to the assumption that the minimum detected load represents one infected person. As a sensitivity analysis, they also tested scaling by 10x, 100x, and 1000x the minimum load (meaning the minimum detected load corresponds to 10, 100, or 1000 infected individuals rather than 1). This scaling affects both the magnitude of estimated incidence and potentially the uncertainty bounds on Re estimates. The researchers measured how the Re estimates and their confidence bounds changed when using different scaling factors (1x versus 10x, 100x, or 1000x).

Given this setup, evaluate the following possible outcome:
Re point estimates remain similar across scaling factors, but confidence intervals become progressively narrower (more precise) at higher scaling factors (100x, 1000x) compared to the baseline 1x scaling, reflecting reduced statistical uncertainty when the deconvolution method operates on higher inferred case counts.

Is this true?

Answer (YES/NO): YES